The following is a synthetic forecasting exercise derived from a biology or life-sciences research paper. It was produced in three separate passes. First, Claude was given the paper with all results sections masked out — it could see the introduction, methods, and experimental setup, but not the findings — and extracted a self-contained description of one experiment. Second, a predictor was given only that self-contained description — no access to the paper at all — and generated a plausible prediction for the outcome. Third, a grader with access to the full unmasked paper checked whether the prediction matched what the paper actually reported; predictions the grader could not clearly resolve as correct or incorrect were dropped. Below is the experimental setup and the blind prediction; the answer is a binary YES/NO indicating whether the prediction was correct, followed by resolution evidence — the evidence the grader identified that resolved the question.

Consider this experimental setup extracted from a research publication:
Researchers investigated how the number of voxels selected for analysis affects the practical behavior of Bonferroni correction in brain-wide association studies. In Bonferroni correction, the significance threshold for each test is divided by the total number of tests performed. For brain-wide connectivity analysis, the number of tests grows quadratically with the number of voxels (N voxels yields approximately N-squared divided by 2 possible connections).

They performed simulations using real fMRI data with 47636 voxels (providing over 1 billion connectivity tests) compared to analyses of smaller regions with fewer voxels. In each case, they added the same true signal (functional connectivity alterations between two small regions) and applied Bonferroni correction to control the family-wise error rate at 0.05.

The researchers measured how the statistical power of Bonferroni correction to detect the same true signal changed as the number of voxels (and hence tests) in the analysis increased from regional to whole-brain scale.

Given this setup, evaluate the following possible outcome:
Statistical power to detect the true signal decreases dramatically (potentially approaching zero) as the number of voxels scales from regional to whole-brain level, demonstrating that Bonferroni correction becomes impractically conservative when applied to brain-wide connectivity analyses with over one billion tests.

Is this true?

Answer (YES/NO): YES